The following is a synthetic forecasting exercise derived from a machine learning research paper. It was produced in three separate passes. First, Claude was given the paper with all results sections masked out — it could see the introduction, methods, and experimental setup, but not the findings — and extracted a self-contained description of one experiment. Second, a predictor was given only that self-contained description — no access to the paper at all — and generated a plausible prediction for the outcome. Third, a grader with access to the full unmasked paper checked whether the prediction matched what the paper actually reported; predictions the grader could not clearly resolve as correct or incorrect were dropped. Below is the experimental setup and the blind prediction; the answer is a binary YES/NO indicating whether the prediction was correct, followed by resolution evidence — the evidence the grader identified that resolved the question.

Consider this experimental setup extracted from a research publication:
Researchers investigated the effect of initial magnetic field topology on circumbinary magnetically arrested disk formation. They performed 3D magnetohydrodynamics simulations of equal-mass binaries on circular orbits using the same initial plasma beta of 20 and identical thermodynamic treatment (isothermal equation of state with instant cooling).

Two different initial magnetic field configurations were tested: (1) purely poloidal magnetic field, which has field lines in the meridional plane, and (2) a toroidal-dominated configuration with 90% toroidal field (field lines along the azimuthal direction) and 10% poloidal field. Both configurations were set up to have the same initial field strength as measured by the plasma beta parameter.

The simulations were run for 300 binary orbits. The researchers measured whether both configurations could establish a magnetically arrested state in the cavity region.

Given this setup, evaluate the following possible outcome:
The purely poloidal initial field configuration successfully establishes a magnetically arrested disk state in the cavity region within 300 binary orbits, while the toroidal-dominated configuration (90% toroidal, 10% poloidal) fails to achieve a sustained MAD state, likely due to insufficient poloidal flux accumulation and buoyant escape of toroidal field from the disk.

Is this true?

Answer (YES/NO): NO